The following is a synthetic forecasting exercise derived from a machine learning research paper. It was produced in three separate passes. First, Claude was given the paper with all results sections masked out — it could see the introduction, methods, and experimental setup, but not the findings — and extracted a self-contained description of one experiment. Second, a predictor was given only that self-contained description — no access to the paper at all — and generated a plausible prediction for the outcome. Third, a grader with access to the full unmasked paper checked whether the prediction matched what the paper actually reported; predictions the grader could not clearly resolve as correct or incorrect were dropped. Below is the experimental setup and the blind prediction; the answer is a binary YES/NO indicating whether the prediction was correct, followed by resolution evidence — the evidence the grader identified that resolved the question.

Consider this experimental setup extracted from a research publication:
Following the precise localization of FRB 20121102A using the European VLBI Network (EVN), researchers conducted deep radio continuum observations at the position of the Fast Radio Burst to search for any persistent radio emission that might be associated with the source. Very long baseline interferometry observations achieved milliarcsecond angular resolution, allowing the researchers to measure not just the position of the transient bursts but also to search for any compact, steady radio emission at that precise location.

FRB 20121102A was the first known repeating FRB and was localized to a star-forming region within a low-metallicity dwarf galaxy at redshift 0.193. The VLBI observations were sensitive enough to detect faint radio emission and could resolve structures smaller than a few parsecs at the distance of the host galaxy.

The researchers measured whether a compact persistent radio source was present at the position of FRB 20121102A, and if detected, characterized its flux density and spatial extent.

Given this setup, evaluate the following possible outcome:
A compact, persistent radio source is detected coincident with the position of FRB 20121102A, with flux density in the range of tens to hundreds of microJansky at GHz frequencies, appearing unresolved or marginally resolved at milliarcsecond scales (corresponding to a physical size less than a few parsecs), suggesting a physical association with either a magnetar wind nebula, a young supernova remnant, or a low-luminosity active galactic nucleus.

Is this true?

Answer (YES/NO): YES